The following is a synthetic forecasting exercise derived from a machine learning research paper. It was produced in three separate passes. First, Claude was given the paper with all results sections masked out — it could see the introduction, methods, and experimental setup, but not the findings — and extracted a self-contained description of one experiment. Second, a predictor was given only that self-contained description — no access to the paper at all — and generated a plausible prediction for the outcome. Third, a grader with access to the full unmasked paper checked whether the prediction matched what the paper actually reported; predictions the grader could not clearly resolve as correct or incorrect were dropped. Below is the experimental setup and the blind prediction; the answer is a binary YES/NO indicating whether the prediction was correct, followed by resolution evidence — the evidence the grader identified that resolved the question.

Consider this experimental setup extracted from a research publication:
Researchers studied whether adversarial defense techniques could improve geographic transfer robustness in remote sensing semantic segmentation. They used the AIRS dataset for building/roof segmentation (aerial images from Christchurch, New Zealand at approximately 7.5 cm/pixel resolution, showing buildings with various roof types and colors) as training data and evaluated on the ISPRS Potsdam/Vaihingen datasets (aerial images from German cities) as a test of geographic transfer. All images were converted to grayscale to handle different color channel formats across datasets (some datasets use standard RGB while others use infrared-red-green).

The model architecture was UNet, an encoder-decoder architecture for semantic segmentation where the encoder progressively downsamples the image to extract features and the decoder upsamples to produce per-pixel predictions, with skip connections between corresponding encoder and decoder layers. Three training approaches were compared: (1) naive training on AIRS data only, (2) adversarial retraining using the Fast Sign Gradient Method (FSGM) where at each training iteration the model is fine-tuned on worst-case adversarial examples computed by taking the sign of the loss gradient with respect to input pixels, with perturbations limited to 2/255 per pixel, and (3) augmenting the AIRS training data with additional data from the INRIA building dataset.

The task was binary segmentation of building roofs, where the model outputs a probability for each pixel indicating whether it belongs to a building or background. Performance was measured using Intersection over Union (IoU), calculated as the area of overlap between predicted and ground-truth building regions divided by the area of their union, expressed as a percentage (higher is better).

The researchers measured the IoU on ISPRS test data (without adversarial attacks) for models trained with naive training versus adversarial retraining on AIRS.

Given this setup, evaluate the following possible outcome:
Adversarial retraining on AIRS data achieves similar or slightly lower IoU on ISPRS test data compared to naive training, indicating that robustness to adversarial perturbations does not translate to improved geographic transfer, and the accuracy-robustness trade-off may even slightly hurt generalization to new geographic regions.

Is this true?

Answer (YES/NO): NO